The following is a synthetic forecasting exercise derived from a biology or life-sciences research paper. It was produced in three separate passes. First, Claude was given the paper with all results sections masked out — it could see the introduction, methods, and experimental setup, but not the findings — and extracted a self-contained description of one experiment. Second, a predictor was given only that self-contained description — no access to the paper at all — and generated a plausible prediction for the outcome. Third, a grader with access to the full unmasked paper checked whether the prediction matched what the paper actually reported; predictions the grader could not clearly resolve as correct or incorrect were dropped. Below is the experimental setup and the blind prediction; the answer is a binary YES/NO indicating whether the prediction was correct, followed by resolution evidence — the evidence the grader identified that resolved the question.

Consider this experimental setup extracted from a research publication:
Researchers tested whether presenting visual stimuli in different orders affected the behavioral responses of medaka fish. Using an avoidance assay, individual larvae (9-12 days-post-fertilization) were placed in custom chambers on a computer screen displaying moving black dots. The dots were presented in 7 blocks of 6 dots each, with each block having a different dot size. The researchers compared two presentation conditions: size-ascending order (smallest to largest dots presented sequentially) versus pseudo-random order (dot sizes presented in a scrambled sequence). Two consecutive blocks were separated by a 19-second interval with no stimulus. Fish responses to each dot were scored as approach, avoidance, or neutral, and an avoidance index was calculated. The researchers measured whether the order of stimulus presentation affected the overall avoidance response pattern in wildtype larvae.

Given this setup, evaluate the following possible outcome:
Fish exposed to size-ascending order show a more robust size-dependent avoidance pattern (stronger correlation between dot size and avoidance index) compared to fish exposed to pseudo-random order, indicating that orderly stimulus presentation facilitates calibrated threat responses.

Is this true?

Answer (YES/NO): NO